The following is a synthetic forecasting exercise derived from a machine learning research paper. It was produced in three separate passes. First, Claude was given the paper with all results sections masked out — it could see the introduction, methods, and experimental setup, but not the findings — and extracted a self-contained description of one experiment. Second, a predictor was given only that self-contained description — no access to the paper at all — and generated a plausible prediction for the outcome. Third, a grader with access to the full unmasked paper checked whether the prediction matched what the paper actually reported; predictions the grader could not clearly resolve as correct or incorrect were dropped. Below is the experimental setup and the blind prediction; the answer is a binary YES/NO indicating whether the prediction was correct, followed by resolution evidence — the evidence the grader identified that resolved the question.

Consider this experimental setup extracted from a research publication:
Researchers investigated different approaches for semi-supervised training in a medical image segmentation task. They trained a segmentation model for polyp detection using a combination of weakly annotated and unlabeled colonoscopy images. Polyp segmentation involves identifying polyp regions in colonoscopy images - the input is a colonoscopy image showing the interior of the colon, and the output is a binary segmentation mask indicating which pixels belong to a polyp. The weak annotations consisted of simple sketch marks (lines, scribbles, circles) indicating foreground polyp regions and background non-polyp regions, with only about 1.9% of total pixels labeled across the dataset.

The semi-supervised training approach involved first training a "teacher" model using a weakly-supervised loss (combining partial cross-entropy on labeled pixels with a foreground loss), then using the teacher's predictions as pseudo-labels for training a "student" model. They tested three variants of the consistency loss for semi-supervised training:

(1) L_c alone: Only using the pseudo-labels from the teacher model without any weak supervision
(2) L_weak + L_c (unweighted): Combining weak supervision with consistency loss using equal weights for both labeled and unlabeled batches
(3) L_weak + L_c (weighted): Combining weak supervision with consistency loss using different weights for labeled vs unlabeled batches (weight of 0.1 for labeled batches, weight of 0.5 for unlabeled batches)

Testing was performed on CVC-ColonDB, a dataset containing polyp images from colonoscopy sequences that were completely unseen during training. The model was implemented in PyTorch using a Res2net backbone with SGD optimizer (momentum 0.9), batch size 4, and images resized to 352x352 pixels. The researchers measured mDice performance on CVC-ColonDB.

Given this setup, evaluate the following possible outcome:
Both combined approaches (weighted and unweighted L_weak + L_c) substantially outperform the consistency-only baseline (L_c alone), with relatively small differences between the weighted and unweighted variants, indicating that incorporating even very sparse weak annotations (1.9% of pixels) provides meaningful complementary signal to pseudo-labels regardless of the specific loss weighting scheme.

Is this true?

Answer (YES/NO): NO